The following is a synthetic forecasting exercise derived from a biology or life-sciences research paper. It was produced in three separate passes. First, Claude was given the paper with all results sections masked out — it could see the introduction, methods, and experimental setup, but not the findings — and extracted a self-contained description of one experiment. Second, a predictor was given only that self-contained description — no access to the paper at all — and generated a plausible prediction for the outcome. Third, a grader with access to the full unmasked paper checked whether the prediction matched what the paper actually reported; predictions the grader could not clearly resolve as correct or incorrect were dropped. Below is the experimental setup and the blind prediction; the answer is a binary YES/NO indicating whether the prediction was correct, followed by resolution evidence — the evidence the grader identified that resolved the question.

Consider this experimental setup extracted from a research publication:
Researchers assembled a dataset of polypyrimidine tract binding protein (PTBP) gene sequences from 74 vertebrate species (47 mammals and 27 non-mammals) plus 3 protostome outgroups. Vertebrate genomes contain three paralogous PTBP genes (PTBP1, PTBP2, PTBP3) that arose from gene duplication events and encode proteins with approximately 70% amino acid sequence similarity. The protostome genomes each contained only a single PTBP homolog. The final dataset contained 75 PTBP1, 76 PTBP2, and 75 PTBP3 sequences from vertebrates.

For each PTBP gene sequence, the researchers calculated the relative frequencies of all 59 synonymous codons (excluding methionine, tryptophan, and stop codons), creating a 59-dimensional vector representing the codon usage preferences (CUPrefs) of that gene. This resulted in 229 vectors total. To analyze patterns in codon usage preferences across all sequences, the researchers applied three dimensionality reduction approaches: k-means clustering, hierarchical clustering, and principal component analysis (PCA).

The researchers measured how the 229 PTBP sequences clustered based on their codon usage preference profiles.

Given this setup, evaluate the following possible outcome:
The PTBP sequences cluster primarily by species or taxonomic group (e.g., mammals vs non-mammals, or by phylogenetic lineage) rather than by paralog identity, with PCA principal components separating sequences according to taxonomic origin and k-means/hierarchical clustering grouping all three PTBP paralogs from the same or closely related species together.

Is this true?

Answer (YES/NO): NO